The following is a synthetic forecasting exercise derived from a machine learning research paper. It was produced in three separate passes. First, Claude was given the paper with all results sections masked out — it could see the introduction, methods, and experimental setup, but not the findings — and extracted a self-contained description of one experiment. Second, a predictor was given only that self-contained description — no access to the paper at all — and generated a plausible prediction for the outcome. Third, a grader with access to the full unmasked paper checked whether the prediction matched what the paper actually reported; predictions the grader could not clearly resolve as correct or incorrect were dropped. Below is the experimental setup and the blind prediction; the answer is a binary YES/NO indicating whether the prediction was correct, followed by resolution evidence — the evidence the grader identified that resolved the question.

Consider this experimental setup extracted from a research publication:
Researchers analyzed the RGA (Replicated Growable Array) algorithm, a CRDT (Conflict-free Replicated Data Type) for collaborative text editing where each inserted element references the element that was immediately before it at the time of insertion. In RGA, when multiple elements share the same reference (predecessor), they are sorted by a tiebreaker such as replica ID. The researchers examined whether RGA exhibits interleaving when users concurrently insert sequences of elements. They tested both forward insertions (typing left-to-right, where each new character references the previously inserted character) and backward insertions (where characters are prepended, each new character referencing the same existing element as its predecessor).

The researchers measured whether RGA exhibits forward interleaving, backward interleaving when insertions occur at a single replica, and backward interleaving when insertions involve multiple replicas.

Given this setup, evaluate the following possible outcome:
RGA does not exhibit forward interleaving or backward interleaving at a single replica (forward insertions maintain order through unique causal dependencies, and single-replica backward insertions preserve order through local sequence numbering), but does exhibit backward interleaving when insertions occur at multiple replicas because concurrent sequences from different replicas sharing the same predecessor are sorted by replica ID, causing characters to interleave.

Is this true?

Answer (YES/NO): NO